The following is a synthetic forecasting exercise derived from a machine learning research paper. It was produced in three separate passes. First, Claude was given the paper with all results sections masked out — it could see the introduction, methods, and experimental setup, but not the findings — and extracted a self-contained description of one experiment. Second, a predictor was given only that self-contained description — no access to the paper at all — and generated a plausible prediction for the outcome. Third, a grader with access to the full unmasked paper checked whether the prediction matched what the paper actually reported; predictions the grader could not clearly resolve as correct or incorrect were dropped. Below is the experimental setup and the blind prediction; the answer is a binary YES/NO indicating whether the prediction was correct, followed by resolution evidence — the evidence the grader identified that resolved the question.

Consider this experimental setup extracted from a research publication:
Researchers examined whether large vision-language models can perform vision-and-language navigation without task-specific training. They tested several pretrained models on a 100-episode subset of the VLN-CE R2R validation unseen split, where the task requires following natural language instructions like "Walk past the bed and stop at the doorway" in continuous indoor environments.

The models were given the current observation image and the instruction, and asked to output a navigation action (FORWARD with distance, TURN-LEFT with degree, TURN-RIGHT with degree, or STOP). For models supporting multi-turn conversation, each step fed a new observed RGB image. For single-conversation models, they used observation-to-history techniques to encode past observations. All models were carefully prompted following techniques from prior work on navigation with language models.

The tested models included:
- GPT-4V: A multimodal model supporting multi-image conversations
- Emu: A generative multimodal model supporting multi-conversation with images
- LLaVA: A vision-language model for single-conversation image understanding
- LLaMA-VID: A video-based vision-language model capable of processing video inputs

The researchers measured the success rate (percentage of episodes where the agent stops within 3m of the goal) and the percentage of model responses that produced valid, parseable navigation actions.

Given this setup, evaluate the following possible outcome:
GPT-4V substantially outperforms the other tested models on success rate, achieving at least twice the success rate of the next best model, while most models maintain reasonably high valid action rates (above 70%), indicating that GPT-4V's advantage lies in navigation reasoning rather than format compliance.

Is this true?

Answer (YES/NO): NO